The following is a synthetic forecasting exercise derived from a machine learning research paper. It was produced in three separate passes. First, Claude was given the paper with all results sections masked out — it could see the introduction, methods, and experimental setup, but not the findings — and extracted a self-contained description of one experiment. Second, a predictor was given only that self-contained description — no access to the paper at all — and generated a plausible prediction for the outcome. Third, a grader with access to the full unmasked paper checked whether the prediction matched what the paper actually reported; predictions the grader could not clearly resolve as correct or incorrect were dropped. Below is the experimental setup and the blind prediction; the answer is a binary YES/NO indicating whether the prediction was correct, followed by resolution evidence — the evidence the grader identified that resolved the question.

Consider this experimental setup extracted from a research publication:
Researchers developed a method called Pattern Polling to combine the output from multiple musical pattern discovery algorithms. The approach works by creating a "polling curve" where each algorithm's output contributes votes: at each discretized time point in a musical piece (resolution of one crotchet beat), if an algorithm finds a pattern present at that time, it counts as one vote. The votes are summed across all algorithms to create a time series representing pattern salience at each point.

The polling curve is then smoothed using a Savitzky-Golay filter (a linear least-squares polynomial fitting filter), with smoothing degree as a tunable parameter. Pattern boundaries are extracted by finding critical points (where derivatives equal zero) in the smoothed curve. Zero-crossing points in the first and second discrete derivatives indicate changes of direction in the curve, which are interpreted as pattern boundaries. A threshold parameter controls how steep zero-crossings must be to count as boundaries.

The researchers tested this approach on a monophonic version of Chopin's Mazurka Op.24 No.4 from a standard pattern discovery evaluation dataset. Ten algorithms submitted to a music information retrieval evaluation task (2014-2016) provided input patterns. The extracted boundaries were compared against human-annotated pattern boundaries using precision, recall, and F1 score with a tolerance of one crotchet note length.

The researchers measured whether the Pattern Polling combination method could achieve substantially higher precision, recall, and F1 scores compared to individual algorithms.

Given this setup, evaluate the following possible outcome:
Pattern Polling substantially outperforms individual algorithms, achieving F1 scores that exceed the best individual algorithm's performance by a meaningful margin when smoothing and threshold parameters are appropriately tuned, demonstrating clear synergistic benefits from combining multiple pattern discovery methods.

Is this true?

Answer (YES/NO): NO